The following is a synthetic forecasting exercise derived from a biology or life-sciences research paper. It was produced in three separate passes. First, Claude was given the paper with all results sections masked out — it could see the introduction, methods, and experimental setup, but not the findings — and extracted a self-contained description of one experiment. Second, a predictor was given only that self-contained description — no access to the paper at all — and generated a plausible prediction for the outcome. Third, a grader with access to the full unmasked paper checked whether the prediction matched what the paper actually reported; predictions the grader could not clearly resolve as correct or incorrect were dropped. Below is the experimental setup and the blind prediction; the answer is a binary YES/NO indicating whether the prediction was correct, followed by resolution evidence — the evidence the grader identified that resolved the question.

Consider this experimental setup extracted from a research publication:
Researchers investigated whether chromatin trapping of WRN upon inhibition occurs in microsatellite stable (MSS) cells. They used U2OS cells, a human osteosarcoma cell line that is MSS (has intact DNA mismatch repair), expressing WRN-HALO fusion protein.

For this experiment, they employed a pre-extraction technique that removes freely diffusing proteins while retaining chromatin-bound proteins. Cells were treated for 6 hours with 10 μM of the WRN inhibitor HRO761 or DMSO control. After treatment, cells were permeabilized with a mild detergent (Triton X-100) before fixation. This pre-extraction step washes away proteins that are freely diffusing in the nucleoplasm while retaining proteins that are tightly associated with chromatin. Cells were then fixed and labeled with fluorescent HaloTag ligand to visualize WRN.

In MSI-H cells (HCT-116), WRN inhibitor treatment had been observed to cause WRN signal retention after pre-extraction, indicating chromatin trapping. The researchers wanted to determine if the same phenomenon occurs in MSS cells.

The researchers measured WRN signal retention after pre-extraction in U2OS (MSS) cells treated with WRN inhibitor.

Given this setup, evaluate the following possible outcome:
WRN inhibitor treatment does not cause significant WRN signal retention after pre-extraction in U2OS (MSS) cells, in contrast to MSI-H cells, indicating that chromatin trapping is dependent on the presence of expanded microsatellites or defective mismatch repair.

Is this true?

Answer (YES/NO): YES